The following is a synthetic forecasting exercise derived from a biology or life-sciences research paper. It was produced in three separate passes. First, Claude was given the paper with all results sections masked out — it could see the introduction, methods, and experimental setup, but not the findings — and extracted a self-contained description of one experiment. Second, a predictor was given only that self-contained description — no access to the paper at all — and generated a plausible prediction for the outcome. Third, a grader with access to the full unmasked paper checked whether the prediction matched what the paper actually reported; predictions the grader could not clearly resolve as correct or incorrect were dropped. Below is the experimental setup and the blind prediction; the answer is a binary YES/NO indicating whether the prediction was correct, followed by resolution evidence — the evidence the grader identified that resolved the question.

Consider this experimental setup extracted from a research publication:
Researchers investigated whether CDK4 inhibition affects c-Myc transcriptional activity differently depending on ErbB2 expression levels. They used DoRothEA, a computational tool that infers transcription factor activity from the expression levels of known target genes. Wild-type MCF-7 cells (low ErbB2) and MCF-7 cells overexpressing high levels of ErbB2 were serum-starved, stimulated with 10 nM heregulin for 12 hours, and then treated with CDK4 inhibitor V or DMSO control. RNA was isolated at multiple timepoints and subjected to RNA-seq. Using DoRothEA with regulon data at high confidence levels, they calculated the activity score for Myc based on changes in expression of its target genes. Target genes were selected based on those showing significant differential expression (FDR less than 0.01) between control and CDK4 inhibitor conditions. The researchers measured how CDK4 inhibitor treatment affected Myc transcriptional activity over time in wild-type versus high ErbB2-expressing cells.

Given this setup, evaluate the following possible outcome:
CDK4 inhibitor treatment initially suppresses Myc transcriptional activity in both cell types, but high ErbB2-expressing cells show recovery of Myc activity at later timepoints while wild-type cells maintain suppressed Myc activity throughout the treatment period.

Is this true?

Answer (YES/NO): NO